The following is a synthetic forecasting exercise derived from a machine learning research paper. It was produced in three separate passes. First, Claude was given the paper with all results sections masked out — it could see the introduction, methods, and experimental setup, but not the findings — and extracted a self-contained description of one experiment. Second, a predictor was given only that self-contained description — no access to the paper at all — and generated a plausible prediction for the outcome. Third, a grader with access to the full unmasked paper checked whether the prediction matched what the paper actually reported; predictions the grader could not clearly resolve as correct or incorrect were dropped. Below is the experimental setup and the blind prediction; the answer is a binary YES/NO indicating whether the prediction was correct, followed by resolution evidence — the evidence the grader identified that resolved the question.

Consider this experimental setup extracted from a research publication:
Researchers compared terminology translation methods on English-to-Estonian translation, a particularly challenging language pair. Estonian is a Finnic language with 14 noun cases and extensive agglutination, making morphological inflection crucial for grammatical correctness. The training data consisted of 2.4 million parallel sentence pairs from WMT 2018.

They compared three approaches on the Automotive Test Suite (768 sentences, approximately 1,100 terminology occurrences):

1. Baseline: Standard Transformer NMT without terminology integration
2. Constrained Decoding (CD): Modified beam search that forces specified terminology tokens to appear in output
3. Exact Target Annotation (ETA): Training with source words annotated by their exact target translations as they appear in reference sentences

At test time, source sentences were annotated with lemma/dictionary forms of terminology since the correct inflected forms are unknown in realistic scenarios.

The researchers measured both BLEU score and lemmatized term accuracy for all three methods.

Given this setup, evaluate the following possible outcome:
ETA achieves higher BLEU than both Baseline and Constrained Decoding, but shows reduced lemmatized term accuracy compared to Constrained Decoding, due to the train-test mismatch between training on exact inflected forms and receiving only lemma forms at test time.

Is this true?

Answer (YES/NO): NO